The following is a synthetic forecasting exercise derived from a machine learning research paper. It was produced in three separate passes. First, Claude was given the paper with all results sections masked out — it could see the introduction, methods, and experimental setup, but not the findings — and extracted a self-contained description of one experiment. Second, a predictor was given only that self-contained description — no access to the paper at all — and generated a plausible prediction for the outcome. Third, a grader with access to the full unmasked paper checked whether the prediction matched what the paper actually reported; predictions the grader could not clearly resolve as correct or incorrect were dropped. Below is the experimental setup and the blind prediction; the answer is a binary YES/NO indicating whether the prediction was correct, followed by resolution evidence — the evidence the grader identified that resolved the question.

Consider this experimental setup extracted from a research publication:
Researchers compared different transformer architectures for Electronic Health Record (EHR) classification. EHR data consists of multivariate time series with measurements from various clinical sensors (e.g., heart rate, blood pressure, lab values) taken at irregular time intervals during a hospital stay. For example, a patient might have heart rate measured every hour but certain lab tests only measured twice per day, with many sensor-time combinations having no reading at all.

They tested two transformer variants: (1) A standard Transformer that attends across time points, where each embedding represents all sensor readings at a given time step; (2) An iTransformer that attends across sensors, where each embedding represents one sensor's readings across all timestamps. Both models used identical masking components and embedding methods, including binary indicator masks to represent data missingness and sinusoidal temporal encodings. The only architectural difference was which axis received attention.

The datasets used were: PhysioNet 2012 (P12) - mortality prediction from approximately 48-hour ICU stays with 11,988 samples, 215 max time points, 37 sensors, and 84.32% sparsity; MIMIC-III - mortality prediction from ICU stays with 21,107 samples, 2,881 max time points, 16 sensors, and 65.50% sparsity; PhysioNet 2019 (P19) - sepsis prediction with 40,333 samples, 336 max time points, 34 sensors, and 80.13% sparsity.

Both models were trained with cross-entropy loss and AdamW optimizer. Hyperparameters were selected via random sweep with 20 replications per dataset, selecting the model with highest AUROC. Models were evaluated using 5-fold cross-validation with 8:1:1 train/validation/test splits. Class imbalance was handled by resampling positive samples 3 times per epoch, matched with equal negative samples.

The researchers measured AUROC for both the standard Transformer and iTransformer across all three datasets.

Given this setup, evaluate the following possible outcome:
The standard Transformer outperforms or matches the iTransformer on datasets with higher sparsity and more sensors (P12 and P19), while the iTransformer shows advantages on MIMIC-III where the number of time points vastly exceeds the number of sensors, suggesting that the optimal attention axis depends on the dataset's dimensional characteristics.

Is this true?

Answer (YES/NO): NO